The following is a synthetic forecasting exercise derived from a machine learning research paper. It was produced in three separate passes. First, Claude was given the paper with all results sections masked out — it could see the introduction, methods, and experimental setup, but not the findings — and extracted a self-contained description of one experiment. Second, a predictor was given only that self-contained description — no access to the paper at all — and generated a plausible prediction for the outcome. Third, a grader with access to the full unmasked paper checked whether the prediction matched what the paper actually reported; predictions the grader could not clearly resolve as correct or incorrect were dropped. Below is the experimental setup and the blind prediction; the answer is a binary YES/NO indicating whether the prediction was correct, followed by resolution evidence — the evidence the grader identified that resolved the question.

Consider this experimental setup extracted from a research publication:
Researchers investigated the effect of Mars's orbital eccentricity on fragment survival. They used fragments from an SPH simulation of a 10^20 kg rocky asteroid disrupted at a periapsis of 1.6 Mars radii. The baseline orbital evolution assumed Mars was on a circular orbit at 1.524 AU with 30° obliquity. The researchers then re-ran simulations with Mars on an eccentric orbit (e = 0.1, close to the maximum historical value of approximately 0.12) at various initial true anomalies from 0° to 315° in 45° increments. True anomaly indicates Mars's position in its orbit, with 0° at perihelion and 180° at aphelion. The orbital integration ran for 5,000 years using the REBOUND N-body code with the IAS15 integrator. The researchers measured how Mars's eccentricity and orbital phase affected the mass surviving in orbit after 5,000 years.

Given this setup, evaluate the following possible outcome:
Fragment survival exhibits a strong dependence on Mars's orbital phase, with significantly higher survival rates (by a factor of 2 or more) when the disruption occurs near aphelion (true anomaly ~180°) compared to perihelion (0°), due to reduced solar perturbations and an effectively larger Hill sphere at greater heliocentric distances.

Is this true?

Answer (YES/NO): NO